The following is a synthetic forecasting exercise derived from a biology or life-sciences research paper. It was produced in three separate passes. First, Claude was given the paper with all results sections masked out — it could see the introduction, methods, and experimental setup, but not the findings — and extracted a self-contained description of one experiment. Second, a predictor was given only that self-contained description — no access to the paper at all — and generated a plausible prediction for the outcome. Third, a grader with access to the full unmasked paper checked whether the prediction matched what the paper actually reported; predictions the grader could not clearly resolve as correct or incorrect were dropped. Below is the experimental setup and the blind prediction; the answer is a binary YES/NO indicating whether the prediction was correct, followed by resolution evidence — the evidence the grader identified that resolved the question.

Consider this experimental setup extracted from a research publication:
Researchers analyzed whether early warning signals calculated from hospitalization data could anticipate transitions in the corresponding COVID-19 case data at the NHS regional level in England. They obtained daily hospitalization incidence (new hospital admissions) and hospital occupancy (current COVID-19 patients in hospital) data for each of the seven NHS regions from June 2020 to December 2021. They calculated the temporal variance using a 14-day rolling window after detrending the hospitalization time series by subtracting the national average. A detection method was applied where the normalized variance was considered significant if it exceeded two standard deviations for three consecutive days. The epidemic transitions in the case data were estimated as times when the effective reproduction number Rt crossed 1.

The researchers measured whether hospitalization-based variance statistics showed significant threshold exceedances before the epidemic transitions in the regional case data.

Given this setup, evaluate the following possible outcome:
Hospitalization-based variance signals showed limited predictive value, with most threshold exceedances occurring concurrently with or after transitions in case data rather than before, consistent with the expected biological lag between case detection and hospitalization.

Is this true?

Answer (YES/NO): NO